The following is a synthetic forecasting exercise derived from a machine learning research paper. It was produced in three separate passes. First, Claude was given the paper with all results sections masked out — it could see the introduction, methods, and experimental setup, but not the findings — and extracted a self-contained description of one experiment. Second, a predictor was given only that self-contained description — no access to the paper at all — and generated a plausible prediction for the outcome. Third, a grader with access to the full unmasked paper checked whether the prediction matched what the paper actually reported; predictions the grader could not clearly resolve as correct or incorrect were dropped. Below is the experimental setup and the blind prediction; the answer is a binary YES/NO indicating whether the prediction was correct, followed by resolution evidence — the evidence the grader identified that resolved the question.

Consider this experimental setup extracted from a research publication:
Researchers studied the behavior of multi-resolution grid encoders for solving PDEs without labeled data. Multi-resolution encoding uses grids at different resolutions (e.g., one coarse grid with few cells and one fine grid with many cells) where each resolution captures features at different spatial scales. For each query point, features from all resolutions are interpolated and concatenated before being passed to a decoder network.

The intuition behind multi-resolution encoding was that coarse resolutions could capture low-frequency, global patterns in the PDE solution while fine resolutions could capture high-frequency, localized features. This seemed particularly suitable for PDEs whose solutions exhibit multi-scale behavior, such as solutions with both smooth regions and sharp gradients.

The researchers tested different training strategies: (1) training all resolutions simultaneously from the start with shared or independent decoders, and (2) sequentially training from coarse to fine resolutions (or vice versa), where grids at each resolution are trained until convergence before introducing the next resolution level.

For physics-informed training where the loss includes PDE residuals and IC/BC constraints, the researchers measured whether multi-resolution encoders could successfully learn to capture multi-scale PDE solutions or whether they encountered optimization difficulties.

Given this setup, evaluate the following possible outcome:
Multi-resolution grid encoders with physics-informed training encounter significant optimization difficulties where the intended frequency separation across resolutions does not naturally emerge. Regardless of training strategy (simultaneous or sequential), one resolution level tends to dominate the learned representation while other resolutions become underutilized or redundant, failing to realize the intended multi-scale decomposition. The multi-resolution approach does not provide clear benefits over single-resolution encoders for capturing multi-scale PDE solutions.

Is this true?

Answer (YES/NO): YES